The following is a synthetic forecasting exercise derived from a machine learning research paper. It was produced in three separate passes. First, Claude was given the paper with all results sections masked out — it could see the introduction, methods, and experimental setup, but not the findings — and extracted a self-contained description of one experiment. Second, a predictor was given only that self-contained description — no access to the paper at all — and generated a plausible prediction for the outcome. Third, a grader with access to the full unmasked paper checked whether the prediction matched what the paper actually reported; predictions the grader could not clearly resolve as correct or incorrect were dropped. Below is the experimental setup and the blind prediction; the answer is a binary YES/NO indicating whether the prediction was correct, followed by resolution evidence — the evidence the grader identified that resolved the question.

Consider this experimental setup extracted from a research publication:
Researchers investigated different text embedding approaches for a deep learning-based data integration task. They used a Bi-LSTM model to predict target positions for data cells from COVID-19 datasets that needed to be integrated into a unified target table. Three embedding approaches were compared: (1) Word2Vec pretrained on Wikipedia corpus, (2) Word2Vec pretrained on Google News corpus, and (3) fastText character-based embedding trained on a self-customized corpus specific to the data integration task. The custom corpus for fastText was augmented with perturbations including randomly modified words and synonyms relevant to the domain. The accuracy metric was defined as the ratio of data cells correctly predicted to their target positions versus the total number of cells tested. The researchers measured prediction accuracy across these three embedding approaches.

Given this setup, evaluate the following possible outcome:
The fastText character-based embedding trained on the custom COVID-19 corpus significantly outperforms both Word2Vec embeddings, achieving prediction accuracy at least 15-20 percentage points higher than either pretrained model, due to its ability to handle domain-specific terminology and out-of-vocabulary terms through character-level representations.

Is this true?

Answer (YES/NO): YES